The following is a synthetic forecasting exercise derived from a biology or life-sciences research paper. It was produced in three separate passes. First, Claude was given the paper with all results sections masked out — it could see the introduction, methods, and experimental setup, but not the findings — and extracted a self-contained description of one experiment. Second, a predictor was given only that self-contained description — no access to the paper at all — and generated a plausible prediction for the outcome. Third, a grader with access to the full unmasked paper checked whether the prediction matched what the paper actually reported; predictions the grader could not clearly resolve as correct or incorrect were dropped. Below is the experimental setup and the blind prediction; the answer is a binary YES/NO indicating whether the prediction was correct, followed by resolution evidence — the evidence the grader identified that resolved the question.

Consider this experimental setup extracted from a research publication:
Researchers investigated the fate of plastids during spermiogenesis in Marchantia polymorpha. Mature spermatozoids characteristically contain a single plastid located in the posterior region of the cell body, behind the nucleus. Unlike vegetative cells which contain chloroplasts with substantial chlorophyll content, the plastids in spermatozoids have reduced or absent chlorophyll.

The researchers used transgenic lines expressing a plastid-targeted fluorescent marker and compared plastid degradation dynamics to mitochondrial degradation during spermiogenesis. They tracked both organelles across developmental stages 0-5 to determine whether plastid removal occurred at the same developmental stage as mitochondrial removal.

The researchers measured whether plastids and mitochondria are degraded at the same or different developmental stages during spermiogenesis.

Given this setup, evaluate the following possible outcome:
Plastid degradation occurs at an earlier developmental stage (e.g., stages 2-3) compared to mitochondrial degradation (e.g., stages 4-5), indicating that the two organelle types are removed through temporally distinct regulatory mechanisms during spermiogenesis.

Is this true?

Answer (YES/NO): NO